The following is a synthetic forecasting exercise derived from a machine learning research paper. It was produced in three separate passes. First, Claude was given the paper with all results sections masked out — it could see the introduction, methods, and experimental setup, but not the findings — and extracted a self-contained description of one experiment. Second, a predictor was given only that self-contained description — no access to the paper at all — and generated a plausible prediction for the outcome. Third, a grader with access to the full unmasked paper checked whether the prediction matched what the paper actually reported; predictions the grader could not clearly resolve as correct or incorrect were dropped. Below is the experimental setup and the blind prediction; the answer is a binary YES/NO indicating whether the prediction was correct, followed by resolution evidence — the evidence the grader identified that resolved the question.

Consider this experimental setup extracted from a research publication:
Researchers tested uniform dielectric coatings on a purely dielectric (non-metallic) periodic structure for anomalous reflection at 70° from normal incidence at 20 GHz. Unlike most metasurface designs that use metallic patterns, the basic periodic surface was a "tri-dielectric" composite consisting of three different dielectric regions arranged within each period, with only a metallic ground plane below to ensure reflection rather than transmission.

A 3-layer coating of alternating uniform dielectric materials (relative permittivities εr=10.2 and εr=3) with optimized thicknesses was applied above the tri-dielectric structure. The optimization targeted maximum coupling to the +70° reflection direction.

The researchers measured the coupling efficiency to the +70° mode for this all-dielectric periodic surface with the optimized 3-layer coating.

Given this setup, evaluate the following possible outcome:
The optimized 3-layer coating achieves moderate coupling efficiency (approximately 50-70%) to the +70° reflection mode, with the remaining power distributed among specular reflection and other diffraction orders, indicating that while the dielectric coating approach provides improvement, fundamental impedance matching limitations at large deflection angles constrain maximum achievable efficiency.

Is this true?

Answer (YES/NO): NO